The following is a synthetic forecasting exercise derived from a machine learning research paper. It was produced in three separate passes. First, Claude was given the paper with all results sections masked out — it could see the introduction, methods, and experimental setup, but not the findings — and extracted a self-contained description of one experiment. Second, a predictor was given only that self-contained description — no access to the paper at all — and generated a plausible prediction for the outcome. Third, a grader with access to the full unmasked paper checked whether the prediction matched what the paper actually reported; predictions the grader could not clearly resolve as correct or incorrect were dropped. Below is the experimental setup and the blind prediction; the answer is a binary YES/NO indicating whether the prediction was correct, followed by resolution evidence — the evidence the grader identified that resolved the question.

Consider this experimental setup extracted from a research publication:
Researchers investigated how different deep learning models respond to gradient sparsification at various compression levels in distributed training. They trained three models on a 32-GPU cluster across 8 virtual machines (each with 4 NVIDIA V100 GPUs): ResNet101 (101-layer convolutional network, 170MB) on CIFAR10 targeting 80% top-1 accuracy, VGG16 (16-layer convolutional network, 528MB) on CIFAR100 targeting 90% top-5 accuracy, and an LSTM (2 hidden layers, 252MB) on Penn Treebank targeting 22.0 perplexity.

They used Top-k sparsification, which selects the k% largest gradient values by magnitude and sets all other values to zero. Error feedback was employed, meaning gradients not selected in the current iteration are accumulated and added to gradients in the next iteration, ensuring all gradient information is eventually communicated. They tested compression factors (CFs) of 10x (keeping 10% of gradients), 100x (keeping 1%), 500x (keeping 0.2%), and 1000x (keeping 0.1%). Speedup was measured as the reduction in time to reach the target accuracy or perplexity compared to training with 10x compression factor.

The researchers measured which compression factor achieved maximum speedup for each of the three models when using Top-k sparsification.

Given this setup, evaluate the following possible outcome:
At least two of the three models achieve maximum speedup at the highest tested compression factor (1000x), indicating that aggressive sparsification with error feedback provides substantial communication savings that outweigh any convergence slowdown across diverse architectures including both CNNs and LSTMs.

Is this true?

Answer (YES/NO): NO